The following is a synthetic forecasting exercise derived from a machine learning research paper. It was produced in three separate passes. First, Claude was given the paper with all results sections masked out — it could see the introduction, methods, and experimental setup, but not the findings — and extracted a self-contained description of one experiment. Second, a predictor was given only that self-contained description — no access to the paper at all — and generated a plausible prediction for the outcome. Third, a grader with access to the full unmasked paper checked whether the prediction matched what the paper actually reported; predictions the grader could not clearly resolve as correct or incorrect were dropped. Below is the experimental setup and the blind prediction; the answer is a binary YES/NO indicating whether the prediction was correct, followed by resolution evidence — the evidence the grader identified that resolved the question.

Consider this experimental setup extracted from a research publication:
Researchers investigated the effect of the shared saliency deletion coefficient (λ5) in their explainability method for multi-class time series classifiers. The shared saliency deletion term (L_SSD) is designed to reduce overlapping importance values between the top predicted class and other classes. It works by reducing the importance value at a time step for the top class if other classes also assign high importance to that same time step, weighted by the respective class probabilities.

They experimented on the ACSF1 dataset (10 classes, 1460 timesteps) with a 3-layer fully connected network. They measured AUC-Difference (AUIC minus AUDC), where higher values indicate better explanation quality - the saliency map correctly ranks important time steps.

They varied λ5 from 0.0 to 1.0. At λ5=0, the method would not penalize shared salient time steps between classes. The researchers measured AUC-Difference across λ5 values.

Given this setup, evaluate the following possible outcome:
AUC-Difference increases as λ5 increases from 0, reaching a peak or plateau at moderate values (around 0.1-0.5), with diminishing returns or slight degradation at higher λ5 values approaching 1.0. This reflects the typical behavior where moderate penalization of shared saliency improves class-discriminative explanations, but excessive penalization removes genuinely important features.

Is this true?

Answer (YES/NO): YES